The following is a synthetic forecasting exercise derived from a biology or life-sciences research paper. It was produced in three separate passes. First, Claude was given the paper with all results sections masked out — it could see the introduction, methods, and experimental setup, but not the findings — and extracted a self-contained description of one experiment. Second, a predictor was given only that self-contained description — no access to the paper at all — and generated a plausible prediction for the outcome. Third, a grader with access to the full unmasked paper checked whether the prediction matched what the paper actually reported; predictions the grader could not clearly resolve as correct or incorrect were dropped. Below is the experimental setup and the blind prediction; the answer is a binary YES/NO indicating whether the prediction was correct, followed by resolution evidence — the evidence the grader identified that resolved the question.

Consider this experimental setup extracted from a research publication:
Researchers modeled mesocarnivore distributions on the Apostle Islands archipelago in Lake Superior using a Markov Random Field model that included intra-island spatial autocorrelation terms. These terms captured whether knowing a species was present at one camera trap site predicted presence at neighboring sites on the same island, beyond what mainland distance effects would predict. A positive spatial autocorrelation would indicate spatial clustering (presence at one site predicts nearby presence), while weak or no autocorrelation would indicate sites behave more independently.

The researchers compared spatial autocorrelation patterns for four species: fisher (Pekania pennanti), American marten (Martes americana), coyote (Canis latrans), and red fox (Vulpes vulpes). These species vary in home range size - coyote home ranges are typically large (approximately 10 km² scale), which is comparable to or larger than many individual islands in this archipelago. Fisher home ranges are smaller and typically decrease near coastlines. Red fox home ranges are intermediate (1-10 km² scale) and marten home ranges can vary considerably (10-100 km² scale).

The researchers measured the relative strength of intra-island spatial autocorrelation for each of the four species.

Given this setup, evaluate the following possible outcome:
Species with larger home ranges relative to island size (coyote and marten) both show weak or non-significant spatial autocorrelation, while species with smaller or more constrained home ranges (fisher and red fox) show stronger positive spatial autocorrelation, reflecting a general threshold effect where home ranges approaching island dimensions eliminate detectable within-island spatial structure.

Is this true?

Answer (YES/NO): NO